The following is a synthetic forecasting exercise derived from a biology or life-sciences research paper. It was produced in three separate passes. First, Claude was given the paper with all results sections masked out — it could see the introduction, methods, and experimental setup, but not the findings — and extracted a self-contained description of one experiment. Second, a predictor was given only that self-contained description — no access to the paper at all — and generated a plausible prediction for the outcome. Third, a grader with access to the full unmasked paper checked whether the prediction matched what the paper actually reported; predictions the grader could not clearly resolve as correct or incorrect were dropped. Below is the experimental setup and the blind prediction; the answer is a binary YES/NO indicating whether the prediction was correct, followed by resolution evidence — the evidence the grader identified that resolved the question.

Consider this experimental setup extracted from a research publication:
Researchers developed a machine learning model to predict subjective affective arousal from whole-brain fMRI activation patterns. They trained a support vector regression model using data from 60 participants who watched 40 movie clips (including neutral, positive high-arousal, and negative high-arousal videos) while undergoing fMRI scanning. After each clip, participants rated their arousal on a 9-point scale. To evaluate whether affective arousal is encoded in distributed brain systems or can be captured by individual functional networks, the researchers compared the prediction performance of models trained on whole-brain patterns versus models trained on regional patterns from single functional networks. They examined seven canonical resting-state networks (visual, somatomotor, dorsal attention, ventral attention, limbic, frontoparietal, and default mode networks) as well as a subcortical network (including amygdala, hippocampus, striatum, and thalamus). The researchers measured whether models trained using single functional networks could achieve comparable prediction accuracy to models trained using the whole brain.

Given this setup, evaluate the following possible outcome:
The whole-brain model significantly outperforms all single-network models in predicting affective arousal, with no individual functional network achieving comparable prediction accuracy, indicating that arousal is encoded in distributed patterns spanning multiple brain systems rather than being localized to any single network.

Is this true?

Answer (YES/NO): YES